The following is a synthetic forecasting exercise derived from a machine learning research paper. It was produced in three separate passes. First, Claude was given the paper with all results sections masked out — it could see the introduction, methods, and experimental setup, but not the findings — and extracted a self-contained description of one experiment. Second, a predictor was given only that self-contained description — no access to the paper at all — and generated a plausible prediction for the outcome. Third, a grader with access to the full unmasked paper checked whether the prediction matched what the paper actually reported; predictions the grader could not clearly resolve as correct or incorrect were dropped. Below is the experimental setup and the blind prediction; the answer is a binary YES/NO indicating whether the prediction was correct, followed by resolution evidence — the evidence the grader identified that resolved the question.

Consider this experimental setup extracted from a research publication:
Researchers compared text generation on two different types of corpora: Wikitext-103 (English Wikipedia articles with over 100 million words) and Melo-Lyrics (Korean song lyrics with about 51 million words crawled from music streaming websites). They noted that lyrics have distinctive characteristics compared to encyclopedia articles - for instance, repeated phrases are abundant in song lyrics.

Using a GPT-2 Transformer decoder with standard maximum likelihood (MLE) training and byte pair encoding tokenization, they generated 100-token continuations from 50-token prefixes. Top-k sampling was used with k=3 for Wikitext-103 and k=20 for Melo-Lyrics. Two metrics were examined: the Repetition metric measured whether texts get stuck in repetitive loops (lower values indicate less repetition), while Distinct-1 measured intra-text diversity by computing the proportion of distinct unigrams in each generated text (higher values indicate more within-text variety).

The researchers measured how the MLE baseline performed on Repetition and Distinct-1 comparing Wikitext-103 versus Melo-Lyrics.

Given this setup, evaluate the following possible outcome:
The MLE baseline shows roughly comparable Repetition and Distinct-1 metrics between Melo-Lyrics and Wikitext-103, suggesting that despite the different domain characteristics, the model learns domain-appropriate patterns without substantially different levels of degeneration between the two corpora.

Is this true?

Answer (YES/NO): NO